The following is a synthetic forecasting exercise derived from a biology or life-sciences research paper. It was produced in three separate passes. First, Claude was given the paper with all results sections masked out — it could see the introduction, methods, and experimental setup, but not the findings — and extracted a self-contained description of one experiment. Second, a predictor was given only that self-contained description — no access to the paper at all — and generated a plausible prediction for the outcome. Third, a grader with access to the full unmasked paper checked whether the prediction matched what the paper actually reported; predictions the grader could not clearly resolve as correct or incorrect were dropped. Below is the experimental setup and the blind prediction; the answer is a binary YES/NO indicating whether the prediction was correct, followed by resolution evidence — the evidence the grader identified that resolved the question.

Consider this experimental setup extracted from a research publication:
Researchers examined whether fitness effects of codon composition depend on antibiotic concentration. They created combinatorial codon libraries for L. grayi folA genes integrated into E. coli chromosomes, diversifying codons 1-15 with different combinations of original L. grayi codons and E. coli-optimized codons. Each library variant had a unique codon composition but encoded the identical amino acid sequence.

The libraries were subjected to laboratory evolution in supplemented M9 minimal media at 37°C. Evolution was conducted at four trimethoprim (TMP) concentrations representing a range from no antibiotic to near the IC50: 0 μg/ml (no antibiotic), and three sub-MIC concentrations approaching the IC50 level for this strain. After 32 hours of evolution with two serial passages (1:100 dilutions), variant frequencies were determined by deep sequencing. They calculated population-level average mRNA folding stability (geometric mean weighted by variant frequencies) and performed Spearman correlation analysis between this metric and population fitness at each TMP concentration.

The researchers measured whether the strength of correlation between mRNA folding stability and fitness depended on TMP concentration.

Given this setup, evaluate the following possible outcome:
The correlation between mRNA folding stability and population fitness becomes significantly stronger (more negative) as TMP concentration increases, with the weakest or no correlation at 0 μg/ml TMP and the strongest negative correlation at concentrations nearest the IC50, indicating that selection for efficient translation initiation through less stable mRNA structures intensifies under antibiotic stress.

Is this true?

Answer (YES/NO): NO